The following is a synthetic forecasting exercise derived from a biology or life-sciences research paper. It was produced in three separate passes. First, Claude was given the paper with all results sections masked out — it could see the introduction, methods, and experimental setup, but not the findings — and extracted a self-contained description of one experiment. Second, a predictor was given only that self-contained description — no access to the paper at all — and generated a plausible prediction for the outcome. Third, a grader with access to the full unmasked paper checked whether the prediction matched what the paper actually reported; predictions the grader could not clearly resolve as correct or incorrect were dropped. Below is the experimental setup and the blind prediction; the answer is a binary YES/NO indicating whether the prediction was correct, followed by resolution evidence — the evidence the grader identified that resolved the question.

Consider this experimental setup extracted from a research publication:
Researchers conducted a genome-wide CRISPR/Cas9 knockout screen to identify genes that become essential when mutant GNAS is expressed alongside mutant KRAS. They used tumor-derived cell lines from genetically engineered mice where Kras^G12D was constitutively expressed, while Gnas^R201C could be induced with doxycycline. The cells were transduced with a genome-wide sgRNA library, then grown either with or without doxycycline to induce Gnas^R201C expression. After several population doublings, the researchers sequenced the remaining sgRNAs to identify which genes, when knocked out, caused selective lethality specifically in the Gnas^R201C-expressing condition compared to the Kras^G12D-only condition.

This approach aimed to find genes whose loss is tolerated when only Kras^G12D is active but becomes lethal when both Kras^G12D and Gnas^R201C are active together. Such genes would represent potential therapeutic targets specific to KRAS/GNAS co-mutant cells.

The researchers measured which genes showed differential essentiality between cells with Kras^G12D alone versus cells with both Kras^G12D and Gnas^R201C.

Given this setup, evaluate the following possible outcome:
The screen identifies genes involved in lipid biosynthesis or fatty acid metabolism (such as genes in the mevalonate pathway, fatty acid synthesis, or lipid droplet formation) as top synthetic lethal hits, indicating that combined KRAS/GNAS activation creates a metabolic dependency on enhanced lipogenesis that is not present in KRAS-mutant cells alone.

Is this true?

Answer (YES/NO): NO